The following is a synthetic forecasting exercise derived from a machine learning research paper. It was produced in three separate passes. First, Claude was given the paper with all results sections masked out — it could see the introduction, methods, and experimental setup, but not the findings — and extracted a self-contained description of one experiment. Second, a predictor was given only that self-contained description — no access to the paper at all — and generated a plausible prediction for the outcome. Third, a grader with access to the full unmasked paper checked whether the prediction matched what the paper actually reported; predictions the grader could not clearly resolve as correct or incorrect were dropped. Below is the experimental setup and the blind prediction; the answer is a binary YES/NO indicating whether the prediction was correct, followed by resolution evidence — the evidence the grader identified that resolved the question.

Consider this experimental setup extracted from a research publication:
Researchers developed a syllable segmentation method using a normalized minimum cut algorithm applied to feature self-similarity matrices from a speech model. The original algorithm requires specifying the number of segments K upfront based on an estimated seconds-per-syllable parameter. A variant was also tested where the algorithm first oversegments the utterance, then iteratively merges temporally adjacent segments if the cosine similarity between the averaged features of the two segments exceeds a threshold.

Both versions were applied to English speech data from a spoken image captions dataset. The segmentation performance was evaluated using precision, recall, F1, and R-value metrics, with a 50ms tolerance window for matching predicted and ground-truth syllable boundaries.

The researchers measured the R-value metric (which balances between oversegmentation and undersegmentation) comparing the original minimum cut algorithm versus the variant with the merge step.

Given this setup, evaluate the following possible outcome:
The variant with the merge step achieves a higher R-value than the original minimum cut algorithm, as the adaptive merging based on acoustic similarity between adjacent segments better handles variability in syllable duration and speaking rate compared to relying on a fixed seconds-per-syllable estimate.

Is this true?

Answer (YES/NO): YES